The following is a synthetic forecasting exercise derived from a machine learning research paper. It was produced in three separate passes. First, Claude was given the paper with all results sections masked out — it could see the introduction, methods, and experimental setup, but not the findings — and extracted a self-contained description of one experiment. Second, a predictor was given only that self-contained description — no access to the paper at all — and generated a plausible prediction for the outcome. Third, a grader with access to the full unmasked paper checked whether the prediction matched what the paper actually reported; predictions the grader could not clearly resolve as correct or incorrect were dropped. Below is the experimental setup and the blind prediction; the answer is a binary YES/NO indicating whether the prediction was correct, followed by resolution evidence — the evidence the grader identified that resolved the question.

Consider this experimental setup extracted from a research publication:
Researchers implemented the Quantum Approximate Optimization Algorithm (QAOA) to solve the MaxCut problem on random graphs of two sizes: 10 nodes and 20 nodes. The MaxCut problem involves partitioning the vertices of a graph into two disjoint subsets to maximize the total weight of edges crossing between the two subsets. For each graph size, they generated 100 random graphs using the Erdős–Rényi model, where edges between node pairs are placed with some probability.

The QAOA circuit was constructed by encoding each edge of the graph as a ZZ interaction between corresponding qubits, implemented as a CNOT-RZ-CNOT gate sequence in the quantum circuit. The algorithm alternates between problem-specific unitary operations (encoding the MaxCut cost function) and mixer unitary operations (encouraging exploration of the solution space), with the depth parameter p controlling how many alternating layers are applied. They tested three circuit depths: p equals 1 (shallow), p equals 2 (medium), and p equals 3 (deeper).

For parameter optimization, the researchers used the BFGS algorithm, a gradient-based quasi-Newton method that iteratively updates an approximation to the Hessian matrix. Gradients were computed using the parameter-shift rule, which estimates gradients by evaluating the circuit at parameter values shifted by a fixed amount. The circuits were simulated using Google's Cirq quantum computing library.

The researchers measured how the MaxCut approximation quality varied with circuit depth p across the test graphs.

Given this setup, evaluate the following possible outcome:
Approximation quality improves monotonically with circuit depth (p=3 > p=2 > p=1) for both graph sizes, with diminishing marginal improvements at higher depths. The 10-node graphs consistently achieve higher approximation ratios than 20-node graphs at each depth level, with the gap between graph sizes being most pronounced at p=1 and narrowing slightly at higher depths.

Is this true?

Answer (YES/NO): NO